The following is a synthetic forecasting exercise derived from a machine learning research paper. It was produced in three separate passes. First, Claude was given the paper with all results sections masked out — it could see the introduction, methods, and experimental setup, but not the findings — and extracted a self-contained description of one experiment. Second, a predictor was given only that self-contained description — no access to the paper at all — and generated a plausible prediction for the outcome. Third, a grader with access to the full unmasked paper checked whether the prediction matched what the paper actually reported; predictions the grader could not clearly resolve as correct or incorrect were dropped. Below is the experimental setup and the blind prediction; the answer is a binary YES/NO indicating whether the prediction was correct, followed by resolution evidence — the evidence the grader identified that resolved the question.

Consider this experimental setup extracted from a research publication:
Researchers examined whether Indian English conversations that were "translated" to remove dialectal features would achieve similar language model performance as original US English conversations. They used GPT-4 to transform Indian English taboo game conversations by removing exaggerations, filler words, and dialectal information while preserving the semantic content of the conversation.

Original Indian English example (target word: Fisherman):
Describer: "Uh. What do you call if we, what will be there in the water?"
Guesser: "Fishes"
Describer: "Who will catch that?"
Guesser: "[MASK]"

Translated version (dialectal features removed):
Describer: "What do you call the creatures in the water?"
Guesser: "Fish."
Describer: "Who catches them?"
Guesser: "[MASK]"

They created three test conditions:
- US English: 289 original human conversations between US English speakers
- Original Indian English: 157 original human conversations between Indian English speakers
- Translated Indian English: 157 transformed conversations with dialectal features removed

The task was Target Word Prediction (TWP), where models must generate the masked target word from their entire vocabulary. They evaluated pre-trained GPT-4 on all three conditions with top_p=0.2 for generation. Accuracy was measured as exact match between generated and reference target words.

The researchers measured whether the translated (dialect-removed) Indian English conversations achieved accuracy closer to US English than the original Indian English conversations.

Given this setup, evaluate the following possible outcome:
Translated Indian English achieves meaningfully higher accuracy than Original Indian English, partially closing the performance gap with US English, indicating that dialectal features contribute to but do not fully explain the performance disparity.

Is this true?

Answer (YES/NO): NO